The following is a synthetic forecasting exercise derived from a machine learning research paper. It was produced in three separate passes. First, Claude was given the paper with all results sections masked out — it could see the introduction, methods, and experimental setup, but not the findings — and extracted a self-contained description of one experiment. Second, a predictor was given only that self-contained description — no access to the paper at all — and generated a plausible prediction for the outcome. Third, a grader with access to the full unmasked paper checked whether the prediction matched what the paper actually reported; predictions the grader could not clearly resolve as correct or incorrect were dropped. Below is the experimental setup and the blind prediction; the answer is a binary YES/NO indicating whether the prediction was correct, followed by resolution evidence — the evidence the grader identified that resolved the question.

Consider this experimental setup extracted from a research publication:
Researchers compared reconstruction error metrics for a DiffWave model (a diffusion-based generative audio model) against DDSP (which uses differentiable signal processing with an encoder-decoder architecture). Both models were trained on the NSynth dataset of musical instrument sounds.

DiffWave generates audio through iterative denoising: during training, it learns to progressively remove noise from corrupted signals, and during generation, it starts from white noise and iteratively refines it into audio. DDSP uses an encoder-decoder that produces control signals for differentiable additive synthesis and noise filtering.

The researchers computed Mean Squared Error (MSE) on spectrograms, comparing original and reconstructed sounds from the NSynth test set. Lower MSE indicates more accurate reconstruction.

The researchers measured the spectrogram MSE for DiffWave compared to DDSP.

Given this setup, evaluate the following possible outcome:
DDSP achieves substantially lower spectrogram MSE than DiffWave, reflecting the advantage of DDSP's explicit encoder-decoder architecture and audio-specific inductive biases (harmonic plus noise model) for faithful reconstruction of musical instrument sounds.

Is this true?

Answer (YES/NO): YES